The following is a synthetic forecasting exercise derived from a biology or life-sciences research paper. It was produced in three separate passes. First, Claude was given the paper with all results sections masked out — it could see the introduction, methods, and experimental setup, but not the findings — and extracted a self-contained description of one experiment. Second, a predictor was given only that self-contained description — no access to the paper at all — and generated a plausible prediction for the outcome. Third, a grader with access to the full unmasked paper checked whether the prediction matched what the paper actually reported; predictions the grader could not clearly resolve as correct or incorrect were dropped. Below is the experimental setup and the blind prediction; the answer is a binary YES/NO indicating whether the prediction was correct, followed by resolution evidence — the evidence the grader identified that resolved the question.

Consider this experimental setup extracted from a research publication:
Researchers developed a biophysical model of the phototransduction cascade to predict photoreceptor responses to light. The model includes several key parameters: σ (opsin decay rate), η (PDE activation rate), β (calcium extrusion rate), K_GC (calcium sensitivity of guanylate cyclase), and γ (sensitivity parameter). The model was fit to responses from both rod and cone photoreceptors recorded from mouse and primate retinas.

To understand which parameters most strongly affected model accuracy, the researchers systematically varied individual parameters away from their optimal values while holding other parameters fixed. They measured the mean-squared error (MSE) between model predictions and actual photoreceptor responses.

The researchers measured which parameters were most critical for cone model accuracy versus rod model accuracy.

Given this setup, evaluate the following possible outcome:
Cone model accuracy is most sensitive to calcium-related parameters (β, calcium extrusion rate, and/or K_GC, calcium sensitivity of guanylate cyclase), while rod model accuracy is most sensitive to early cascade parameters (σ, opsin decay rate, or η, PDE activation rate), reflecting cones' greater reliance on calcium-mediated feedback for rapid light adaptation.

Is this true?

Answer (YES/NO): NO